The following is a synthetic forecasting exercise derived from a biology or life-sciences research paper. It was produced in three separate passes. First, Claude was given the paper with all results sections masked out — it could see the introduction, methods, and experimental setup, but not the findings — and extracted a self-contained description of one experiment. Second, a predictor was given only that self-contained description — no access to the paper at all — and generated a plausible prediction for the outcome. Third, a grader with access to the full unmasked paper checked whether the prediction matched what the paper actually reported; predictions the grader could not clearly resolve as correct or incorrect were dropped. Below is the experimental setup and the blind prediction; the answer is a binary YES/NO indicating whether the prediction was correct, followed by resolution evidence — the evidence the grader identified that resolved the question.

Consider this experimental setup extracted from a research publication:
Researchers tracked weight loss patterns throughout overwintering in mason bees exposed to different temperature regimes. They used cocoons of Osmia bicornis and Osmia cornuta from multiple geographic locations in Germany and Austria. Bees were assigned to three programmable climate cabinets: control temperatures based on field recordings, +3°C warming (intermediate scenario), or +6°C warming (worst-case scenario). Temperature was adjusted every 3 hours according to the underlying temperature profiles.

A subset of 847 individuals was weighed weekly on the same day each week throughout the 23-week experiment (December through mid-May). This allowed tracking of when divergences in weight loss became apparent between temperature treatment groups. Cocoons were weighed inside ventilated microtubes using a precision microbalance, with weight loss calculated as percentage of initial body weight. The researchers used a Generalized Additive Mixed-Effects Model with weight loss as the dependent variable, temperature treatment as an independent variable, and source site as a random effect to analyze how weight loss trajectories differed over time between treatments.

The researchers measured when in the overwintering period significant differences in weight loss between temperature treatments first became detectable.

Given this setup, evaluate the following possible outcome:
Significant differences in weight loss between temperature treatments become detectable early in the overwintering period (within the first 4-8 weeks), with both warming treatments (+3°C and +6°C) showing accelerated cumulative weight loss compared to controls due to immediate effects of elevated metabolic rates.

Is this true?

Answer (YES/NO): NO